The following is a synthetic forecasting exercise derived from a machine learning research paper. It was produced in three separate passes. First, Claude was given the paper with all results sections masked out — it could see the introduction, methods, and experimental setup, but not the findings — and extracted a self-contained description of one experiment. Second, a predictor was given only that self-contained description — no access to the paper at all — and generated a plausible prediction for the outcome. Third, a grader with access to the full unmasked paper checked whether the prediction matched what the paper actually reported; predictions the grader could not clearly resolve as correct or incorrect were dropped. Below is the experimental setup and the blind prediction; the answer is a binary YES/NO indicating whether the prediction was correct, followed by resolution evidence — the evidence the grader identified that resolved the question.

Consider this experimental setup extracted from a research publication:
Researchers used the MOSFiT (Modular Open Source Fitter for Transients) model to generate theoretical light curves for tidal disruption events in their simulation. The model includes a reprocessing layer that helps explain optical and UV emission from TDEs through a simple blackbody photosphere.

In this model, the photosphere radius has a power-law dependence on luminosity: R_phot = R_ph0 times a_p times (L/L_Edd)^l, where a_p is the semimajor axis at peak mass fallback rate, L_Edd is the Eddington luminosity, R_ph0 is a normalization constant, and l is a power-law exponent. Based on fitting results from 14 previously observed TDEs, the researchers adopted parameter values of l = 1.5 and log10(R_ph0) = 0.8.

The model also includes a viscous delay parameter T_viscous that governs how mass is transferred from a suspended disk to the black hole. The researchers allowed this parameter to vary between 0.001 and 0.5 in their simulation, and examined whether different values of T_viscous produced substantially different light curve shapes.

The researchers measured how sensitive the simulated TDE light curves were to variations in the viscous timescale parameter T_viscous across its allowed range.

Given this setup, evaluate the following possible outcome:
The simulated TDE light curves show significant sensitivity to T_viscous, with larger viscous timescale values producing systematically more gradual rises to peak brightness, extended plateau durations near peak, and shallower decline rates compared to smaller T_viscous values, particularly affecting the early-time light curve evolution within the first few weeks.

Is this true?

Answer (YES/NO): NO